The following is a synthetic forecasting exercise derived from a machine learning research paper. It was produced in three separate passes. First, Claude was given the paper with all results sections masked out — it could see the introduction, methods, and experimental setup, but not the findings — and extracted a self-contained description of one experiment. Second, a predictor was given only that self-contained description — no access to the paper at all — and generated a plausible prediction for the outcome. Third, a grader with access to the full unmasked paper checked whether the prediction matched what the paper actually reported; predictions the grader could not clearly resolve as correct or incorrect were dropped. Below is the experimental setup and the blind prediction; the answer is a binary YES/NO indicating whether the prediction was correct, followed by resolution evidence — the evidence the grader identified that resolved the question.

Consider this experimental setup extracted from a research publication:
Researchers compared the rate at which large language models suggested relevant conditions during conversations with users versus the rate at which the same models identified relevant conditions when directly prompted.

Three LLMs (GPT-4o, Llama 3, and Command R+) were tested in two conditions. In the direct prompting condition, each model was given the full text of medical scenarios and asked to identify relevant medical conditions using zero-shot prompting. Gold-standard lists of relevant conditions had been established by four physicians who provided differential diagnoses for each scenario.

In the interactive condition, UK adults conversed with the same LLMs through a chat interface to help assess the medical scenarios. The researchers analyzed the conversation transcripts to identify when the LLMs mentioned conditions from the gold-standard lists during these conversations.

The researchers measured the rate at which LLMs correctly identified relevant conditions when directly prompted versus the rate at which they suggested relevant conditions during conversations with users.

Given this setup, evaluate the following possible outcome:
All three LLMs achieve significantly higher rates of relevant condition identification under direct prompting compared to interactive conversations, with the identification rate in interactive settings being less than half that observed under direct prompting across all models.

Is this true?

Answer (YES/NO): NO